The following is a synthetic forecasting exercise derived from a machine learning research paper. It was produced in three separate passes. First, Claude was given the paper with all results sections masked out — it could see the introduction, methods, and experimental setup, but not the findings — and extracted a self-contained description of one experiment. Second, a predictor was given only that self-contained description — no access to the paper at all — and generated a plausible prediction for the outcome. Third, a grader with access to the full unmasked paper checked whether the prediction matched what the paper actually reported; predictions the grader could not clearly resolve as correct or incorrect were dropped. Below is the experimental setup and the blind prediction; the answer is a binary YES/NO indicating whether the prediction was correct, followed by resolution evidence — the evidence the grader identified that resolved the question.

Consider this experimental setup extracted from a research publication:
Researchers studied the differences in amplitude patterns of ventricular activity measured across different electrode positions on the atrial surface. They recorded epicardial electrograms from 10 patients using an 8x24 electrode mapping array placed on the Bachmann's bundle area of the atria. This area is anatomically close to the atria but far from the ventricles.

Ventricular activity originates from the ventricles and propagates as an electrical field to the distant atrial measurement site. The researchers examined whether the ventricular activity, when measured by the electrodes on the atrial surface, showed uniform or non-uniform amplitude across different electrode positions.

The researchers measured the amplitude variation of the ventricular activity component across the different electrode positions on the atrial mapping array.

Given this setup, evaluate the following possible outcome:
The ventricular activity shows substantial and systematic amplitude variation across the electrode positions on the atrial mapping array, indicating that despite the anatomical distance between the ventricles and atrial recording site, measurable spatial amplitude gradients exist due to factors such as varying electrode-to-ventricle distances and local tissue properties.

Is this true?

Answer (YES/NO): NO